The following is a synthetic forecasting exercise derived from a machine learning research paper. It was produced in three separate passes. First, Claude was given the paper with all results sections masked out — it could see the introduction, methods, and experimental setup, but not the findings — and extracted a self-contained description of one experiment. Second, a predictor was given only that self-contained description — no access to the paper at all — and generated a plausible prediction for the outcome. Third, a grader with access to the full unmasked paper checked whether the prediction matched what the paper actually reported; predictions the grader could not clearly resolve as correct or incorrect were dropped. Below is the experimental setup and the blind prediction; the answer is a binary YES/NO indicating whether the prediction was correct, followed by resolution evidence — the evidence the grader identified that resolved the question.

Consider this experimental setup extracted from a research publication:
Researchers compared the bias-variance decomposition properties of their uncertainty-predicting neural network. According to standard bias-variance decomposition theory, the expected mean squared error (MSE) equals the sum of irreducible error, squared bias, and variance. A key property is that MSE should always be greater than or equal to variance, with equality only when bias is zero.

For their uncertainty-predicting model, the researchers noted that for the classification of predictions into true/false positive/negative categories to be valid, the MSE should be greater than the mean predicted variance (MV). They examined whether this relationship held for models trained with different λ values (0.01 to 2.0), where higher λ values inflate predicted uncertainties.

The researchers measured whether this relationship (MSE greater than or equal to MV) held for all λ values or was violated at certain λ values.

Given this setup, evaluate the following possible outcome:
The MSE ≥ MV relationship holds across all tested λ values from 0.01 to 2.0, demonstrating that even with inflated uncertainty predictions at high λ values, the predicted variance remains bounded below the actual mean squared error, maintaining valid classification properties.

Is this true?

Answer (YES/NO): NO